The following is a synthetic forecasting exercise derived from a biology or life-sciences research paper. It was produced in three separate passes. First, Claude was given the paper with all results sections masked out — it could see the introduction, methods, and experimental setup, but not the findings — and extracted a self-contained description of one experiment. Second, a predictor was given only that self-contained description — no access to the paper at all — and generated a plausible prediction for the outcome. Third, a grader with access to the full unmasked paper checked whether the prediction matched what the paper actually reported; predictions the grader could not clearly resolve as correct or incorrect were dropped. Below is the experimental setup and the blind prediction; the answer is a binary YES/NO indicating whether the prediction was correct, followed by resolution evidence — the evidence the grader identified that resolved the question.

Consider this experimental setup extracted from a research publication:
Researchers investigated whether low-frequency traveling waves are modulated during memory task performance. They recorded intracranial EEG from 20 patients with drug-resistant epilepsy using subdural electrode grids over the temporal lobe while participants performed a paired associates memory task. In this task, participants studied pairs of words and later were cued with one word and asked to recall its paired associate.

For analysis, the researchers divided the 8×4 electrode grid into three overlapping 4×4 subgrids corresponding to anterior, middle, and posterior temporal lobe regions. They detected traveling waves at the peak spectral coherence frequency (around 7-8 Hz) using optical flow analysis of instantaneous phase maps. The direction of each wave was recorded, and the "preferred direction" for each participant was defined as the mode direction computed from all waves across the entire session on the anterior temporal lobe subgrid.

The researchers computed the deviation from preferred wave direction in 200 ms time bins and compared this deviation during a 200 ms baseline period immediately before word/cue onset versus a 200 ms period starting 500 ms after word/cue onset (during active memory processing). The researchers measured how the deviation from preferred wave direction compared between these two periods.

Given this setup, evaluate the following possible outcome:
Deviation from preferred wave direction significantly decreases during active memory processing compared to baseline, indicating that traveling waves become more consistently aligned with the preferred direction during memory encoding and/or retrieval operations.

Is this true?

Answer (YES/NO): YES